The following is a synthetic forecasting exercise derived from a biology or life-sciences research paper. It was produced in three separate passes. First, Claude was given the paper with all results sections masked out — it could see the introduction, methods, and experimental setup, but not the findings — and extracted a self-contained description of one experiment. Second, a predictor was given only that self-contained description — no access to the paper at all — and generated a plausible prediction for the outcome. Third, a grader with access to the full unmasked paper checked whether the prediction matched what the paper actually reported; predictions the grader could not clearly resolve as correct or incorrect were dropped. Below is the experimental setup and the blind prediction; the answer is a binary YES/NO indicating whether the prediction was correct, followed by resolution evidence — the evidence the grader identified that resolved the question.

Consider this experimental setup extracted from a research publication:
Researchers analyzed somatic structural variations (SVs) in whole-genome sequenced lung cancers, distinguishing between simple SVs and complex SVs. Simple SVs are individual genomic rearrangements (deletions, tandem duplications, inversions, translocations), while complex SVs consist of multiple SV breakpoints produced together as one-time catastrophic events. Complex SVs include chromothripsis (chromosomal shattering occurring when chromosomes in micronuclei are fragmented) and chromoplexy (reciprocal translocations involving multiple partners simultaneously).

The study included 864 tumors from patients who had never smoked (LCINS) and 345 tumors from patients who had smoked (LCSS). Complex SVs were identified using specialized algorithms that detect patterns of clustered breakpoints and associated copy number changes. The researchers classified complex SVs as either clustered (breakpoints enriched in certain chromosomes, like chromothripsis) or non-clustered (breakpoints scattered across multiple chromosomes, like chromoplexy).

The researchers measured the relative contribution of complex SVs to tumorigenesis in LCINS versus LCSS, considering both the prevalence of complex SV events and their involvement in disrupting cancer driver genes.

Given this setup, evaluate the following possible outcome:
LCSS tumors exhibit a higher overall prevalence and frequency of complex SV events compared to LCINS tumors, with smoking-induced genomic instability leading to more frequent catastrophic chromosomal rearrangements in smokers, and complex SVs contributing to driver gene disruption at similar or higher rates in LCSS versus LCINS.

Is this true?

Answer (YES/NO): NO